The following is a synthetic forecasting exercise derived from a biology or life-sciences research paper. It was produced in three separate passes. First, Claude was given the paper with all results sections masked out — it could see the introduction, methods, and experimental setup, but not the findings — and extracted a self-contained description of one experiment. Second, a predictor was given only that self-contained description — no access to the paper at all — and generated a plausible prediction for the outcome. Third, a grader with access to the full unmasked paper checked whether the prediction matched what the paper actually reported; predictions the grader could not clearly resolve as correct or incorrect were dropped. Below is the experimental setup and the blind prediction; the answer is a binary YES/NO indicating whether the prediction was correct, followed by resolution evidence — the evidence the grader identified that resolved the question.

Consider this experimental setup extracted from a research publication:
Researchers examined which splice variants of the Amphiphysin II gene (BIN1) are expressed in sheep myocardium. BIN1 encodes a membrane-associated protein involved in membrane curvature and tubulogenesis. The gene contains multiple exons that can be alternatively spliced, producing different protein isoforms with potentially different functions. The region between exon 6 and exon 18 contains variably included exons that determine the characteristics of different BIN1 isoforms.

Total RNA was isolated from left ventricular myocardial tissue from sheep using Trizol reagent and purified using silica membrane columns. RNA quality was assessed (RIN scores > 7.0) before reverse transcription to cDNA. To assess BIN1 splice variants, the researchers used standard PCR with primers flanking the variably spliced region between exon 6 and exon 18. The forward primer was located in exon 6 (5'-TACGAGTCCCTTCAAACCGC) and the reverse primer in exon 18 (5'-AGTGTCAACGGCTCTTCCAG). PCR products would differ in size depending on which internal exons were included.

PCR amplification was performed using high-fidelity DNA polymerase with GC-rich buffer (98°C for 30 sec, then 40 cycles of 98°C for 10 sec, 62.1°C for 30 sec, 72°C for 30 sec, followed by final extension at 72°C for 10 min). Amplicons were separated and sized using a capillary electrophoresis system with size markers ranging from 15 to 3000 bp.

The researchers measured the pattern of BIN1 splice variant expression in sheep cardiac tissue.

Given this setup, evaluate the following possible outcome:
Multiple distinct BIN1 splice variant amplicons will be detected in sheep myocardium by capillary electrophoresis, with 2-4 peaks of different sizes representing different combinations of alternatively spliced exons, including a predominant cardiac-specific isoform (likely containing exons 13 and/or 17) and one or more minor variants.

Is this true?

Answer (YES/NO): NO